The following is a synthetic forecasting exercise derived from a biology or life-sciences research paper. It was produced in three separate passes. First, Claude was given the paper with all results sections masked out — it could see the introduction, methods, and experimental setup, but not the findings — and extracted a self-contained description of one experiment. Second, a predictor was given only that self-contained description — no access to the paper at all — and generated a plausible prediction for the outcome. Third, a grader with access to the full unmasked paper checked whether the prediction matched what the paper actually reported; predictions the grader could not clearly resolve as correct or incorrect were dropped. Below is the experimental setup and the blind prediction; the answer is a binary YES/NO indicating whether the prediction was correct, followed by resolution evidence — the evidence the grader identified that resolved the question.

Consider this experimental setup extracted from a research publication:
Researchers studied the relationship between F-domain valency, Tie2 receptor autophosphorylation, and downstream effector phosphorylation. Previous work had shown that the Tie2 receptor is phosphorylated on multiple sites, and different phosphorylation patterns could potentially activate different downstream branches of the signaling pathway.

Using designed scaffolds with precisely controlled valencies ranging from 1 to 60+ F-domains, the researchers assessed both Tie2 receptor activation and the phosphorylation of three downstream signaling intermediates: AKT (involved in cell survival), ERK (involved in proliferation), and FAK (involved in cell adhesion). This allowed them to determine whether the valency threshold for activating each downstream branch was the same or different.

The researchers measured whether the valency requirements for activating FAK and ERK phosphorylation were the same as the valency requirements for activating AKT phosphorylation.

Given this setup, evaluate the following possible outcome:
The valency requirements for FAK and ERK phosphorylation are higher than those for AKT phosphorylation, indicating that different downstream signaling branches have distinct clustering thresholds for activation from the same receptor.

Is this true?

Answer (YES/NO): NO